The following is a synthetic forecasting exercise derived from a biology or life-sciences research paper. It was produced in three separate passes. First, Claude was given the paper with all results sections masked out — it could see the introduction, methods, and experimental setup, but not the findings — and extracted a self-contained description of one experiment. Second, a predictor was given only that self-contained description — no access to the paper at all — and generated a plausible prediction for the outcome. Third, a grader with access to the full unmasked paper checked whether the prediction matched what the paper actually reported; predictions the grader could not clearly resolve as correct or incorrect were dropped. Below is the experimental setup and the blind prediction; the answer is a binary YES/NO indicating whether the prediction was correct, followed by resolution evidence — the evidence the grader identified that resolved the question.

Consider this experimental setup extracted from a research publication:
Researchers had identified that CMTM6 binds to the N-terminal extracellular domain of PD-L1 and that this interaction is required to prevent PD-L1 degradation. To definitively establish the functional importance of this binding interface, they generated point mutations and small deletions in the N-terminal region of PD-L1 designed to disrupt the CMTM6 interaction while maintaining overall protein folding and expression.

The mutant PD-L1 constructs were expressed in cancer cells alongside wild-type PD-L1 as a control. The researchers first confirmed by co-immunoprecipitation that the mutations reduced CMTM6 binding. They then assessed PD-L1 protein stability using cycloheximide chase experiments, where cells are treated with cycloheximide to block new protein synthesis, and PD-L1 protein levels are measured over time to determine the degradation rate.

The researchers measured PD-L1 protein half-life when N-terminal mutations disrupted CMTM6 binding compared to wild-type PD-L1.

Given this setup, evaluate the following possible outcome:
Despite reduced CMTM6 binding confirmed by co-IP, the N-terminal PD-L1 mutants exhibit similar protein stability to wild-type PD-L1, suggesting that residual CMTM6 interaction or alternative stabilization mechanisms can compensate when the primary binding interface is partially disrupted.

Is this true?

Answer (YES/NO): NO